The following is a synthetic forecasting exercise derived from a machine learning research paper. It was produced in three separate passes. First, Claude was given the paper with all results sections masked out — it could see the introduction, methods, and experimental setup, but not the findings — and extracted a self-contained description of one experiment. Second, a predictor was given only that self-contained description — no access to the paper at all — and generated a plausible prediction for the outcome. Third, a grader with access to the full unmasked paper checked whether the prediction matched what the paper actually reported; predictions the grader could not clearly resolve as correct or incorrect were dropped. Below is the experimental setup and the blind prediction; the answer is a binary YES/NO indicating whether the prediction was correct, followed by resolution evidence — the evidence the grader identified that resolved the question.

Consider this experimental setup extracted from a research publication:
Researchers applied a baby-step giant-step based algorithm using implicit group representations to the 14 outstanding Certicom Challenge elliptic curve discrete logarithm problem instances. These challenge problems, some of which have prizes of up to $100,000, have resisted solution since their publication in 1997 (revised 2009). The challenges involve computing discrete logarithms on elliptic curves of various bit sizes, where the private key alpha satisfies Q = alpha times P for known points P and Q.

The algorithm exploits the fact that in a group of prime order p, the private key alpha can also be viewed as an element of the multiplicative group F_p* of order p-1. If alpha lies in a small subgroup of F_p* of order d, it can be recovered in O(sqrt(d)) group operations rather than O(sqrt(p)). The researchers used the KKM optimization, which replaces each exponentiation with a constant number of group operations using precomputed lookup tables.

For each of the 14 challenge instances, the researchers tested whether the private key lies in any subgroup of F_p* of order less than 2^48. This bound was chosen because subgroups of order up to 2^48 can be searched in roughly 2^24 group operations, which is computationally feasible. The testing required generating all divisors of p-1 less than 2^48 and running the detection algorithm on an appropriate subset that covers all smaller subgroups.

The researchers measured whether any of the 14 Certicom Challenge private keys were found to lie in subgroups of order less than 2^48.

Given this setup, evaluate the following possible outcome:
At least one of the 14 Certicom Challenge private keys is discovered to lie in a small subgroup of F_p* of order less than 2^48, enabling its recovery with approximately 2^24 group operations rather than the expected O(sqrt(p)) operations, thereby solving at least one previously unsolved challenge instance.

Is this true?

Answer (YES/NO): NO